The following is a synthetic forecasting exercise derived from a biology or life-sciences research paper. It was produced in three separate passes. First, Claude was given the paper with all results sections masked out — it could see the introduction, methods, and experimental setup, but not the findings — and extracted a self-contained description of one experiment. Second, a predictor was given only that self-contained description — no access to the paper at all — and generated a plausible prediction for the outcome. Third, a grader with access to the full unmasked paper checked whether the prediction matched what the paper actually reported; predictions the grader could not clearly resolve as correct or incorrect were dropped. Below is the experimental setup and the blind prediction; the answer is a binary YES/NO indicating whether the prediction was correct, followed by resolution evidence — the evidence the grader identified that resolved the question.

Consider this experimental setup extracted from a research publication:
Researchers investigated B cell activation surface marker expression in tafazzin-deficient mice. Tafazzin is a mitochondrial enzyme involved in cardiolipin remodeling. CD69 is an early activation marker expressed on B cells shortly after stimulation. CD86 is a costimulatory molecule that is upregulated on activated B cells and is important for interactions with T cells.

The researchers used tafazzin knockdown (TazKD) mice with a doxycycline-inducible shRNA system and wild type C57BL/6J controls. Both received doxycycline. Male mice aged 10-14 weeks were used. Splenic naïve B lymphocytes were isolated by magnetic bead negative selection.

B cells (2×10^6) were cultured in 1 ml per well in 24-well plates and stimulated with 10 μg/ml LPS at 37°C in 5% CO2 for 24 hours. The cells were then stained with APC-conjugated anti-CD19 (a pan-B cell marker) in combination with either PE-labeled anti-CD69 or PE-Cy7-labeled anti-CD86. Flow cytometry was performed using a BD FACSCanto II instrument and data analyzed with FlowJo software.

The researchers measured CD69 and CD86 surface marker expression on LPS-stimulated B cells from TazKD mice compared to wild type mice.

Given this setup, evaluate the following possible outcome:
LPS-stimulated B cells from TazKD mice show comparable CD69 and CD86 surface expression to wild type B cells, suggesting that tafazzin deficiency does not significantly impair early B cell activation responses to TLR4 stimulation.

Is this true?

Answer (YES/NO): NO